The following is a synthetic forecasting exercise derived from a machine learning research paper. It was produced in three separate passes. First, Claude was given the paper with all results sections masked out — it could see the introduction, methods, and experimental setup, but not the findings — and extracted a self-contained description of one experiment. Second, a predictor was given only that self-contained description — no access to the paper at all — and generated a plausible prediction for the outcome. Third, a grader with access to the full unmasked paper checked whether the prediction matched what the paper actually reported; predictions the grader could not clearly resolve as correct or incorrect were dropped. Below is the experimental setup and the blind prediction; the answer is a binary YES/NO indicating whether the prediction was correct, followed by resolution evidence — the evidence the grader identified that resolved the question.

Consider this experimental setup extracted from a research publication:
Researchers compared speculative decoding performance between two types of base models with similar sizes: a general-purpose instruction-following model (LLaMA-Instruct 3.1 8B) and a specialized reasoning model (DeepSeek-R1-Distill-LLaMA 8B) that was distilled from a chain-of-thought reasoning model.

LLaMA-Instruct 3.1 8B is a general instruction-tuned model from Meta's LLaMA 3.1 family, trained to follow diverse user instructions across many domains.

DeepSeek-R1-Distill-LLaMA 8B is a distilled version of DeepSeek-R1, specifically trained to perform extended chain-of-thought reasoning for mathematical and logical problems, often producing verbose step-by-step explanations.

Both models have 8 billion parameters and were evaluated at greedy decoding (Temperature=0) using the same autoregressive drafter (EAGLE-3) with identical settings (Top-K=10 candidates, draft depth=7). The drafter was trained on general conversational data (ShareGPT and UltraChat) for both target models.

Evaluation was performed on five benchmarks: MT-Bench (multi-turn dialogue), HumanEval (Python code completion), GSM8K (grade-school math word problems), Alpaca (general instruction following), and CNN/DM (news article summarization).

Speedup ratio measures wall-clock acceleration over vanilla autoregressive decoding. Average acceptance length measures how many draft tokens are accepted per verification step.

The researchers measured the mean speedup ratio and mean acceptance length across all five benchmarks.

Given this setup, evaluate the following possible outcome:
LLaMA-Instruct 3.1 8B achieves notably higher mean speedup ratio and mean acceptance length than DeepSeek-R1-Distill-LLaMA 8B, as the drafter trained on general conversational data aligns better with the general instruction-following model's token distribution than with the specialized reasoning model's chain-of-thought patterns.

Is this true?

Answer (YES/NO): YES